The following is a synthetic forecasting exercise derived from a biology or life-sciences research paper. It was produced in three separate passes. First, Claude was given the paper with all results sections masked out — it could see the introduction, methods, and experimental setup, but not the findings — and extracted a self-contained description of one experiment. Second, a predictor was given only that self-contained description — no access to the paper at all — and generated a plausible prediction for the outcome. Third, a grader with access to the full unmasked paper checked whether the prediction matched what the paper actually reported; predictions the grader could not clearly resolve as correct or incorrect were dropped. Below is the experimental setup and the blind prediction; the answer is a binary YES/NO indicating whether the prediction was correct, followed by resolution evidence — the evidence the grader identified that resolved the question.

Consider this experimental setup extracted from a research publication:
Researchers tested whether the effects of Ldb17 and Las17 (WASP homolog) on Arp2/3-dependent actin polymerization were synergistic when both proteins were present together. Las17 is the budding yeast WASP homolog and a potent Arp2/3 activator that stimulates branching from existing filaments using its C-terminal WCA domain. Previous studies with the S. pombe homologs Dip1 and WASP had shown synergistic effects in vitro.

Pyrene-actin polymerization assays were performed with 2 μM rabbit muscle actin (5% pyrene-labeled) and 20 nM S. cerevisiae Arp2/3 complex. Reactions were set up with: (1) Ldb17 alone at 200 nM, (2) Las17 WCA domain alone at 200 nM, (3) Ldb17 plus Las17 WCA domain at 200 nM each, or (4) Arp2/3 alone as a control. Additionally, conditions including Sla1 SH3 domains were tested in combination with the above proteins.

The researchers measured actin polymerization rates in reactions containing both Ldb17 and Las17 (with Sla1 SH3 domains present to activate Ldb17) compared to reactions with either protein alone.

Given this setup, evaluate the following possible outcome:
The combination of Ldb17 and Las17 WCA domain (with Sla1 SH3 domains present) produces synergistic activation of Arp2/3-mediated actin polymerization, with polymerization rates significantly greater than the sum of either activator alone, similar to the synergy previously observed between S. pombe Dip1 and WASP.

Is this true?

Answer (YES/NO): NO